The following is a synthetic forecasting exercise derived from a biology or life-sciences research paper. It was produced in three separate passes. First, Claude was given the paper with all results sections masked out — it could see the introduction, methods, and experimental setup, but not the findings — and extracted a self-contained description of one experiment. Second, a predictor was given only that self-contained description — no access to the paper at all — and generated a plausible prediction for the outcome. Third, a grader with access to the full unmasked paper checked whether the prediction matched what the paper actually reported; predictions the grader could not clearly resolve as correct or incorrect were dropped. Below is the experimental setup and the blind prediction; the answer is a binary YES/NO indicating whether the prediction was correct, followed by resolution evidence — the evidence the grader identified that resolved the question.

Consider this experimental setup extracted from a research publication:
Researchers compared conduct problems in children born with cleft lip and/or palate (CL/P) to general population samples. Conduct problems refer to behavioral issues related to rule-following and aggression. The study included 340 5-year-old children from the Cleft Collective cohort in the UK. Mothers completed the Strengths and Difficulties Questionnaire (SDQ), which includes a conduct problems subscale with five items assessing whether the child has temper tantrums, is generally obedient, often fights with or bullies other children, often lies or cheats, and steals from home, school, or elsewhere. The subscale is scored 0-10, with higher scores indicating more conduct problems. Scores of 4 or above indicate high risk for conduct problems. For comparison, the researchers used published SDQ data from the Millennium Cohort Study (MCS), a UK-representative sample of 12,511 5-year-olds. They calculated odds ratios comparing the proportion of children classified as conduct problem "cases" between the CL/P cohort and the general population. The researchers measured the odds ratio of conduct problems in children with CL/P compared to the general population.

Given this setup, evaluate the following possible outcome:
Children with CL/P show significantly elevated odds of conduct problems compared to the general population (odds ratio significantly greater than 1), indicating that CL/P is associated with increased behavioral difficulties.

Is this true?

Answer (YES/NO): NO